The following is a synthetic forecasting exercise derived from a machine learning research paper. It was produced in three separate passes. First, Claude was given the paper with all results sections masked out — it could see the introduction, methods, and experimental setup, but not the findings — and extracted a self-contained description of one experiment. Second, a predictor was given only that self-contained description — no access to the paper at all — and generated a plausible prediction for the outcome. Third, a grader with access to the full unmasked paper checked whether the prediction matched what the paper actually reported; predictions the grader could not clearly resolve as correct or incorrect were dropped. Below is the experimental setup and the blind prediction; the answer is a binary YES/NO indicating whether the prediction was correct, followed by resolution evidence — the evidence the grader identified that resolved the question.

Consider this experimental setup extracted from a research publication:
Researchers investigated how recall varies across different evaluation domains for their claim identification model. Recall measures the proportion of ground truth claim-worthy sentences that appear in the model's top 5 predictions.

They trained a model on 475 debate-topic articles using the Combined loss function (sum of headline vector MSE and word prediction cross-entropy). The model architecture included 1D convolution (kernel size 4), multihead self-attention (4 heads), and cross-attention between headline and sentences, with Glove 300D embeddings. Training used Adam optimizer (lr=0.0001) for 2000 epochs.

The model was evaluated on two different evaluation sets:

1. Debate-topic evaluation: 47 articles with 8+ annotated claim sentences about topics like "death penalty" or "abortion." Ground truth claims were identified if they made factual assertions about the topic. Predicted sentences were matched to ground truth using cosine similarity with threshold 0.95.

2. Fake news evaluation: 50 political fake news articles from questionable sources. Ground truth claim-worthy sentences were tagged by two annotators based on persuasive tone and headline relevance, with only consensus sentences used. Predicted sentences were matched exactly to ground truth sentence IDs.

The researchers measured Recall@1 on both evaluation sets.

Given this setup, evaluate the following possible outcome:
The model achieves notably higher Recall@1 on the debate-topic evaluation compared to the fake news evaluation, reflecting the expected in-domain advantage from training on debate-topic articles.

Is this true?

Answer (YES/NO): NO